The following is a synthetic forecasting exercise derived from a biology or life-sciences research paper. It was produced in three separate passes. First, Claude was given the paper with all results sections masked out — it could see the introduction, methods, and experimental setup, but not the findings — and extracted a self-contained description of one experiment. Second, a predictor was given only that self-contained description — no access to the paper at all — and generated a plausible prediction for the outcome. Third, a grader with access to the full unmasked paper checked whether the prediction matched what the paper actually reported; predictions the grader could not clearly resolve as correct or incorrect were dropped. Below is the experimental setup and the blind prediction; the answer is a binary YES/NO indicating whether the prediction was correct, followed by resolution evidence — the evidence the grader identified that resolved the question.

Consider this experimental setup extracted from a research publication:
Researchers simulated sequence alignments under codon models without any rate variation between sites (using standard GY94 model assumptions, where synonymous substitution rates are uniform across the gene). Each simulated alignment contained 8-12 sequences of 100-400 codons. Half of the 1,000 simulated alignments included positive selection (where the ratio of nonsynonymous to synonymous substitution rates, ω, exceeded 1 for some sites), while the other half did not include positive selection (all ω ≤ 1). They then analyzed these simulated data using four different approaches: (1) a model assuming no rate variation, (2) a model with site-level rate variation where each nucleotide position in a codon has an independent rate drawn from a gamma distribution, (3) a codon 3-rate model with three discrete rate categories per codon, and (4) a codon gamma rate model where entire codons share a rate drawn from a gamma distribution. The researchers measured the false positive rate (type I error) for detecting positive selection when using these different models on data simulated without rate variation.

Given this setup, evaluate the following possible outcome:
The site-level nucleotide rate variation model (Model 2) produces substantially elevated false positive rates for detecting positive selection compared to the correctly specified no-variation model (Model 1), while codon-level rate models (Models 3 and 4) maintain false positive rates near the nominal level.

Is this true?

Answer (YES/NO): NO